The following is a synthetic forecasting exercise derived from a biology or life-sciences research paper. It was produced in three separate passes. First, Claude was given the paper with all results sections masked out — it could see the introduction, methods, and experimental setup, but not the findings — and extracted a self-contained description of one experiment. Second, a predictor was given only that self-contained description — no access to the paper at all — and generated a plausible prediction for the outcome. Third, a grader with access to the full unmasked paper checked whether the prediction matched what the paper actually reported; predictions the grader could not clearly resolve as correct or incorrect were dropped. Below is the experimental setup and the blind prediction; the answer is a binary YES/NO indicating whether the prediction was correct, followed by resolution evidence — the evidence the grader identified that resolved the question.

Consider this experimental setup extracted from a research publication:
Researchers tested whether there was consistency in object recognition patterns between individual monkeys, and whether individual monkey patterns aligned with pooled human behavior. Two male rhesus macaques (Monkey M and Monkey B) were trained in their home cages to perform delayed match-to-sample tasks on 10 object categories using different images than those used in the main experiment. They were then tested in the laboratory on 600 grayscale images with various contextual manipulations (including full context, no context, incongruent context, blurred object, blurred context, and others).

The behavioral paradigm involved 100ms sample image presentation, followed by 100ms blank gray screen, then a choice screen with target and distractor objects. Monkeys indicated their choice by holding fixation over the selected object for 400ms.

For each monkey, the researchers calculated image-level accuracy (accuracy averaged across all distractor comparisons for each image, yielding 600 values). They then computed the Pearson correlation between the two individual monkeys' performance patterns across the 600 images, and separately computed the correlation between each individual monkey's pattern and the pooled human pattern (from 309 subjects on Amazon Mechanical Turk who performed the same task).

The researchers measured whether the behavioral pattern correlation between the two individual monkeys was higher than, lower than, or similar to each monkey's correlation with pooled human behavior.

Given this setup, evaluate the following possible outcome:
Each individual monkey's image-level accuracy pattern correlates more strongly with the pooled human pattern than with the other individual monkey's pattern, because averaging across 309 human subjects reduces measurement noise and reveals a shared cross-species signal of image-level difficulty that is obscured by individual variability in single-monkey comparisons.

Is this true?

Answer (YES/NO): NO